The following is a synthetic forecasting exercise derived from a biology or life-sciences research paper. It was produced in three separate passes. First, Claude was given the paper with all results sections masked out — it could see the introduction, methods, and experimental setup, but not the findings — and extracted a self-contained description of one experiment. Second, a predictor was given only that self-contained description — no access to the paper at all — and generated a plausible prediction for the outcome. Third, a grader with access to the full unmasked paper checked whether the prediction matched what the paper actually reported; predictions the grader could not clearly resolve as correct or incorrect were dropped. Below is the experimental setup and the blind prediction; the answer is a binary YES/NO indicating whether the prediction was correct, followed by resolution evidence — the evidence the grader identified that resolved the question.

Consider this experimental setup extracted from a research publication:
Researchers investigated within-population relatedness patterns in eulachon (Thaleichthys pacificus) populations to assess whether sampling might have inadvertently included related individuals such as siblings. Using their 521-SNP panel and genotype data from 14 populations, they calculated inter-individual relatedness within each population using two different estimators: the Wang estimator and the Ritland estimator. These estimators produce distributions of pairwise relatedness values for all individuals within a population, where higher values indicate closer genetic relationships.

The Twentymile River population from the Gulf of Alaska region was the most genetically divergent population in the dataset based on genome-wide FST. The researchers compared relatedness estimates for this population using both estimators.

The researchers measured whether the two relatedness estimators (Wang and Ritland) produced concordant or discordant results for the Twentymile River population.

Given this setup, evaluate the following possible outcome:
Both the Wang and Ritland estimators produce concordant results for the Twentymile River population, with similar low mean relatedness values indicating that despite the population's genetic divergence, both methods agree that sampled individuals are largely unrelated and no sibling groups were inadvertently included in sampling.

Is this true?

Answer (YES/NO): NO